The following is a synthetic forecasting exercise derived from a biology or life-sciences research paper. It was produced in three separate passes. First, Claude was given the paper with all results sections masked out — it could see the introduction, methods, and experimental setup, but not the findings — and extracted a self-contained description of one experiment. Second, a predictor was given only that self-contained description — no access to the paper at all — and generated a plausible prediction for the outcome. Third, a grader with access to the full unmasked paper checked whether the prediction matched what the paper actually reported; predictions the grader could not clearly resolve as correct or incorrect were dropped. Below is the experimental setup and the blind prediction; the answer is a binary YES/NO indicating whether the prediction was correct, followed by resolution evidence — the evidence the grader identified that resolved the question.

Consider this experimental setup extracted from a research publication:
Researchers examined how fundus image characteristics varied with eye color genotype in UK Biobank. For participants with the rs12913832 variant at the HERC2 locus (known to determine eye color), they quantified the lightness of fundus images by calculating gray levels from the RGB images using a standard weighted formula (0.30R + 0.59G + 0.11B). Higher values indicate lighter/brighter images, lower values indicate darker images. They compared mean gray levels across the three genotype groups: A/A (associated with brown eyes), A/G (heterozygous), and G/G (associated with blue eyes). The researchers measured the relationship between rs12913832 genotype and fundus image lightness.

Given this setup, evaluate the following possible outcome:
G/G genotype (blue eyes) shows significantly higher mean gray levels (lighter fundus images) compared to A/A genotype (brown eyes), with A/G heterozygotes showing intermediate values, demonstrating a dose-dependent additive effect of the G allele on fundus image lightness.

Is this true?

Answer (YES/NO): YES